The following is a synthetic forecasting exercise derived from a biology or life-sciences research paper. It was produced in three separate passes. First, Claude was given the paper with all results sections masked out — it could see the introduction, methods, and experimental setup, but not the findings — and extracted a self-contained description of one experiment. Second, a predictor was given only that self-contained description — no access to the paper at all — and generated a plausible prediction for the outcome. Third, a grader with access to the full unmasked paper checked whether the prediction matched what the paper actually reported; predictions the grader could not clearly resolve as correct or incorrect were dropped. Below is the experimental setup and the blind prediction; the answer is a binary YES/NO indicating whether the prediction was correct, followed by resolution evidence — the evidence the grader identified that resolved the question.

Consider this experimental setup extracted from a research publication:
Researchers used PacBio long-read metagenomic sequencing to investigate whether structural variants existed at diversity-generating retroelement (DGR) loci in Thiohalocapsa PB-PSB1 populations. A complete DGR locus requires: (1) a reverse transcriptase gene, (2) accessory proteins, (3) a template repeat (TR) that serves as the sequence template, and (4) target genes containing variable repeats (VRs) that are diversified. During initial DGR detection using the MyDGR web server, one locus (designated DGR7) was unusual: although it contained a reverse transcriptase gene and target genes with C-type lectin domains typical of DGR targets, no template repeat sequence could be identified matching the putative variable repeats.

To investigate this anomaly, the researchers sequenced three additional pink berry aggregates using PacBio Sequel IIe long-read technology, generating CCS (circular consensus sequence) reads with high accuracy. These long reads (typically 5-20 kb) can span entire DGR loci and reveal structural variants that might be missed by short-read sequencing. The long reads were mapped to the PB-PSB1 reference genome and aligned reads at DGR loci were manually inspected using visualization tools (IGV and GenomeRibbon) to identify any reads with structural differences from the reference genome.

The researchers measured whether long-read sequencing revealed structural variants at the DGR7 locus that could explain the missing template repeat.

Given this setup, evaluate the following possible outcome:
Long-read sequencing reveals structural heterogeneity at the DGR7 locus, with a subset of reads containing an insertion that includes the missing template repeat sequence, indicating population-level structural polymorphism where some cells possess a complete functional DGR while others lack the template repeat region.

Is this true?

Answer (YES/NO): YES